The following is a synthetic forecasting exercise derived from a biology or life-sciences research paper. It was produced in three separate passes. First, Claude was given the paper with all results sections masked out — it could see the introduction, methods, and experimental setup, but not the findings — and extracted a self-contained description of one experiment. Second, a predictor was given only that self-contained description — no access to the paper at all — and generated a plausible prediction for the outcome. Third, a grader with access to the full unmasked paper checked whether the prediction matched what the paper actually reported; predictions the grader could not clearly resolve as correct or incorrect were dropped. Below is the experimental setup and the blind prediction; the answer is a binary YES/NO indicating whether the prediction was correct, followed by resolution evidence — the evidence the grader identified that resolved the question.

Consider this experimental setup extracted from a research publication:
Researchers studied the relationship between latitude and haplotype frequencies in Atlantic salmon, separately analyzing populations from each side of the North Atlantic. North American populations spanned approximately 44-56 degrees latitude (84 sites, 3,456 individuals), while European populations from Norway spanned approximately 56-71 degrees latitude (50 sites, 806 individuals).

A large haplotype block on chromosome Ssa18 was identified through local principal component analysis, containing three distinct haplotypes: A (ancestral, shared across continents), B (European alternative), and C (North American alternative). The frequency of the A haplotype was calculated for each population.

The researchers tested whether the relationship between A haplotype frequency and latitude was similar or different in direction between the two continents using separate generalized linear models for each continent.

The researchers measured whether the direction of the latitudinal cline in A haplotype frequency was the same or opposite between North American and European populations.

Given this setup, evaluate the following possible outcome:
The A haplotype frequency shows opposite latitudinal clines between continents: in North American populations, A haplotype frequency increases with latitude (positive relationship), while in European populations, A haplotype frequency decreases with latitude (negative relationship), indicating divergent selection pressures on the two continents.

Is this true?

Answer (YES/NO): NO